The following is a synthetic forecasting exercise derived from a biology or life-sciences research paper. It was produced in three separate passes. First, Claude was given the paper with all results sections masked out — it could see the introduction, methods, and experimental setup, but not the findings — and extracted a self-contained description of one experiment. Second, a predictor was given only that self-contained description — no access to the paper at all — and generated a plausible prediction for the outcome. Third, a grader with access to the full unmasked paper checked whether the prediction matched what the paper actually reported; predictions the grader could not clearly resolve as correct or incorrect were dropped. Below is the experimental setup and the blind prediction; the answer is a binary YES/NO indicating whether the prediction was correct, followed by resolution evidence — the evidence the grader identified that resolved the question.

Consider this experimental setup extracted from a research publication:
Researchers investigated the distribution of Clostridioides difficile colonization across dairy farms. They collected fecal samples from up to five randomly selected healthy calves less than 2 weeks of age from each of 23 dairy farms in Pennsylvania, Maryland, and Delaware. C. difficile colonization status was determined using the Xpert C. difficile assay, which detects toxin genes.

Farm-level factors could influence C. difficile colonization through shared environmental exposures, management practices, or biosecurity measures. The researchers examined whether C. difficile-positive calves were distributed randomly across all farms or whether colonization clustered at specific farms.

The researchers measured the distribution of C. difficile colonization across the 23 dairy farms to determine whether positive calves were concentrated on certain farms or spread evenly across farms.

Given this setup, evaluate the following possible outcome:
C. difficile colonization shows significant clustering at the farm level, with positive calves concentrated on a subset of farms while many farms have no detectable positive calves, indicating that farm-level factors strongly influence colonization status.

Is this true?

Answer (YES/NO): NO